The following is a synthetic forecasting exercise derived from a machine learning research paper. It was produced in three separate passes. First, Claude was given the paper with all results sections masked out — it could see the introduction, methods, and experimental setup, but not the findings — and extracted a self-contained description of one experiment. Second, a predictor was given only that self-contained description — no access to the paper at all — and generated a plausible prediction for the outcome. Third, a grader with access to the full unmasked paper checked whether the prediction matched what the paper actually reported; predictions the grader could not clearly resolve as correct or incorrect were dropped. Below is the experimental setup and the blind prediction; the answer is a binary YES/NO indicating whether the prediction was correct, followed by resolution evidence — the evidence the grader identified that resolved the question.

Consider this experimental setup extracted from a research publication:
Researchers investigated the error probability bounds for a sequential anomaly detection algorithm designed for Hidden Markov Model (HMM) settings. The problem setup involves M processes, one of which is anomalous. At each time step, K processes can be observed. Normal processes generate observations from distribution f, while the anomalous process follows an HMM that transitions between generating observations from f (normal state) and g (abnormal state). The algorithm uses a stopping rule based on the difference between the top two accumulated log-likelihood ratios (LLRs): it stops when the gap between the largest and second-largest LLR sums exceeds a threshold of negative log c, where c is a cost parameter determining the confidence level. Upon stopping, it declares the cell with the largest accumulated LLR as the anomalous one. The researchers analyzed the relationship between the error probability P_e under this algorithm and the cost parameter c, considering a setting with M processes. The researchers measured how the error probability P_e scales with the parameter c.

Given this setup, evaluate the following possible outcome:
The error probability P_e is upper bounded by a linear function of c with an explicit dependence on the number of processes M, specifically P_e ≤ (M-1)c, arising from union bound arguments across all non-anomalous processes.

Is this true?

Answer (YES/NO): YES